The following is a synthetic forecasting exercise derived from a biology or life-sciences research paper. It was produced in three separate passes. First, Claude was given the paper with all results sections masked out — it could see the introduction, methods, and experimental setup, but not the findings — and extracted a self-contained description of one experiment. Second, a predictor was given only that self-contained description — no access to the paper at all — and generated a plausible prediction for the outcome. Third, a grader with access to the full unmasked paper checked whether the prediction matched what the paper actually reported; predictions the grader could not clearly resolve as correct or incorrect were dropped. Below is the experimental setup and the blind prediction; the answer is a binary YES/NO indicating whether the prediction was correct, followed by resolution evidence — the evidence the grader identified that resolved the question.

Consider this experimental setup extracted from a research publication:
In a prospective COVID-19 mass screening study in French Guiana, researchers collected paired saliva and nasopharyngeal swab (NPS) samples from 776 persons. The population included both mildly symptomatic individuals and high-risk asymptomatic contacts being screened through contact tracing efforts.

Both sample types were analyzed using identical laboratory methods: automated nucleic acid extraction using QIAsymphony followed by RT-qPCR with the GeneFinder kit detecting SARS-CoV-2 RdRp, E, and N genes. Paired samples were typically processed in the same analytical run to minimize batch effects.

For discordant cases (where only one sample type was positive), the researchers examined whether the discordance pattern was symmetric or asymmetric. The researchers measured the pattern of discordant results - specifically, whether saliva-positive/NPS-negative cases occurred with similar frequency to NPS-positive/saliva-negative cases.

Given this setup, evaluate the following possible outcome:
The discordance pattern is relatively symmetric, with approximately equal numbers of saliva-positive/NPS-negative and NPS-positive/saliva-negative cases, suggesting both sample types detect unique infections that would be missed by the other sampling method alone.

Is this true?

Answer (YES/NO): NO